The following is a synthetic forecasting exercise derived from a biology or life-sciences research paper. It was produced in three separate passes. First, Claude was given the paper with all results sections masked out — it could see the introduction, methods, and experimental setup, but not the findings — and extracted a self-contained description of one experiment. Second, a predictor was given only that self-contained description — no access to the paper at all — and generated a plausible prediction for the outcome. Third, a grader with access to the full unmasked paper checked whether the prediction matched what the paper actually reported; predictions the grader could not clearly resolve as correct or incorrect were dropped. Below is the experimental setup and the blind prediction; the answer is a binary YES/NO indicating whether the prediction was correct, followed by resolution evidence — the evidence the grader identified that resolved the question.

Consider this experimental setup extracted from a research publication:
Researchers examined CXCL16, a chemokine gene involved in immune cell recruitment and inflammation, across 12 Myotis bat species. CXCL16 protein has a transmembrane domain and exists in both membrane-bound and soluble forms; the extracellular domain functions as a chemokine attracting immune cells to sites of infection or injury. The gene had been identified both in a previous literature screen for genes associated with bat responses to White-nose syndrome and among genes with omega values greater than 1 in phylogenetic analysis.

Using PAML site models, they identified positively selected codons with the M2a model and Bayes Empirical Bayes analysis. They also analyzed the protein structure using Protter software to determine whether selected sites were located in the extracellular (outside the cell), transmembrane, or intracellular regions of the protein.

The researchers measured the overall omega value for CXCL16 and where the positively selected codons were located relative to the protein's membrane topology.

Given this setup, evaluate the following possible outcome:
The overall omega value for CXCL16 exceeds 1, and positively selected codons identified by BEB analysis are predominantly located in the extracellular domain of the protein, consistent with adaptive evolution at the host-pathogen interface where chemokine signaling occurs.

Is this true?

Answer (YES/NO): YES